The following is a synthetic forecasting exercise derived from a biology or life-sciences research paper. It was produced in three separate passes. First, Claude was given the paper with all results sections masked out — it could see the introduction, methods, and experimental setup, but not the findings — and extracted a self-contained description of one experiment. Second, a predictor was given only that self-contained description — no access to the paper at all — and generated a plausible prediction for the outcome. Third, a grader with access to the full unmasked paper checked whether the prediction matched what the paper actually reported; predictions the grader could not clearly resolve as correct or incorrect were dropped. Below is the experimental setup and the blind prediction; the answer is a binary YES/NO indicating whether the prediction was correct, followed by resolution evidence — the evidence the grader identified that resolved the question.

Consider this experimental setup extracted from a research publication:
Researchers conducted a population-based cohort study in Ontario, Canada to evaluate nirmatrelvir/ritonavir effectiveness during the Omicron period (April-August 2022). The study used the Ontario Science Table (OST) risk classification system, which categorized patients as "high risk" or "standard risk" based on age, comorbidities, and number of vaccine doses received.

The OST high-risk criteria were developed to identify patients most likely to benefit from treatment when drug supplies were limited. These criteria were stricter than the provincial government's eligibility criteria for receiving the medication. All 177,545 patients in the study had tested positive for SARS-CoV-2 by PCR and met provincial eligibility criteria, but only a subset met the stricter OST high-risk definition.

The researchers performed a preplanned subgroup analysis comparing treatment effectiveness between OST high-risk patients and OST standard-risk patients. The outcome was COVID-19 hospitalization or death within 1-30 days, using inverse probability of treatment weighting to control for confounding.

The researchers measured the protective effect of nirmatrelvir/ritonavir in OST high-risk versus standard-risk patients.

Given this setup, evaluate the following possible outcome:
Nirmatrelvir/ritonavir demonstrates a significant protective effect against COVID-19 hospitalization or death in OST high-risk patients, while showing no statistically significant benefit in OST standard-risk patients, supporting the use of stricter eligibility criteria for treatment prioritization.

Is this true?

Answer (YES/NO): NO